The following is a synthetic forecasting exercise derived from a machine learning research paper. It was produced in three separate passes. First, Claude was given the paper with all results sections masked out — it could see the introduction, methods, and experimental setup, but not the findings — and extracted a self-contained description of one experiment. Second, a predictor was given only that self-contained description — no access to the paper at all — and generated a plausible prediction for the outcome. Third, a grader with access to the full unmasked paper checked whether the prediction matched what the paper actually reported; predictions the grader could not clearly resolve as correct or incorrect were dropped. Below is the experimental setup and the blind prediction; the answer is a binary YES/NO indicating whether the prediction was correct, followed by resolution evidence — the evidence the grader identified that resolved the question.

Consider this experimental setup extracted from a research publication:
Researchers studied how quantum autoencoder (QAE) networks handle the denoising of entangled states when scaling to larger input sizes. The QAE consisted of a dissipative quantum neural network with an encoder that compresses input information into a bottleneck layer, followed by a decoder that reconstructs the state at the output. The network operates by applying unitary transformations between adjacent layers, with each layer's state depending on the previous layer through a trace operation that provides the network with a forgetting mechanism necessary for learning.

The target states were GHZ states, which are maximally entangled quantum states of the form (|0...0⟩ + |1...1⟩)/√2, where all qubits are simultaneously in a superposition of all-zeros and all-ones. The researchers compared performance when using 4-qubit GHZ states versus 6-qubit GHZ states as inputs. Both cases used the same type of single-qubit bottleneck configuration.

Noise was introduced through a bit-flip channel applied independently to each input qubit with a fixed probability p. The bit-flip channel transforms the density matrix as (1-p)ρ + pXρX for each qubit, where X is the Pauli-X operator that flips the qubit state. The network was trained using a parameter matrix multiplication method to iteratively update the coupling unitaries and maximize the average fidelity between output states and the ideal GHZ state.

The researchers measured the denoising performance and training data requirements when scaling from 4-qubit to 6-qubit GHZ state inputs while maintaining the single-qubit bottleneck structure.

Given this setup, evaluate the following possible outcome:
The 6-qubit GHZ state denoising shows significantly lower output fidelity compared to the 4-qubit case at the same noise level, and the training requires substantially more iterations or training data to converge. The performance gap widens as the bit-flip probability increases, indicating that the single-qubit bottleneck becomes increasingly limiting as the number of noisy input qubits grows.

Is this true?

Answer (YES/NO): YES